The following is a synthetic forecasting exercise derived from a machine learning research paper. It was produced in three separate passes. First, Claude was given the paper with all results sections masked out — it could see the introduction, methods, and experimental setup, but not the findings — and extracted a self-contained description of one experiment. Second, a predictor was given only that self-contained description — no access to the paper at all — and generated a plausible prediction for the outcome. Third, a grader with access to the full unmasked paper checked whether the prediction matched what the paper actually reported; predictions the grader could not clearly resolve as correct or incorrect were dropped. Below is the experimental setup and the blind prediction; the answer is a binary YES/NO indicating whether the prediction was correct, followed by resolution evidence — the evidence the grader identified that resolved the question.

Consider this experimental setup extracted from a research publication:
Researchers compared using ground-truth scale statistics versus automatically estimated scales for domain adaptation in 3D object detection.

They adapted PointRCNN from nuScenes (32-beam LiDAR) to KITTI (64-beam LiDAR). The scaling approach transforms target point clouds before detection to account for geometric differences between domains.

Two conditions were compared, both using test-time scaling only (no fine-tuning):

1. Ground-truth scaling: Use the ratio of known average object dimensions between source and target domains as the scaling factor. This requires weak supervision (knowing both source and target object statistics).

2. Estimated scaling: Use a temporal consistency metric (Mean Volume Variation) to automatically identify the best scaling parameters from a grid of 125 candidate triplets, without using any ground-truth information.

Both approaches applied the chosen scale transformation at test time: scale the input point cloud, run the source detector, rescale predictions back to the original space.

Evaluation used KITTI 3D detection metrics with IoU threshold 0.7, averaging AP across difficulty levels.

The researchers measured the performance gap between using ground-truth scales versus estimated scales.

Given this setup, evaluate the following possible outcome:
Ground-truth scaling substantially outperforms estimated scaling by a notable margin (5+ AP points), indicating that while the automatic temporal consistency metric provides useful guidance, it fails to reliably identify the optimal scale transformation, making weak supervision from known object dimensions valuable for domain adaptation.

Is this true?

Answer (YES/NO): YES